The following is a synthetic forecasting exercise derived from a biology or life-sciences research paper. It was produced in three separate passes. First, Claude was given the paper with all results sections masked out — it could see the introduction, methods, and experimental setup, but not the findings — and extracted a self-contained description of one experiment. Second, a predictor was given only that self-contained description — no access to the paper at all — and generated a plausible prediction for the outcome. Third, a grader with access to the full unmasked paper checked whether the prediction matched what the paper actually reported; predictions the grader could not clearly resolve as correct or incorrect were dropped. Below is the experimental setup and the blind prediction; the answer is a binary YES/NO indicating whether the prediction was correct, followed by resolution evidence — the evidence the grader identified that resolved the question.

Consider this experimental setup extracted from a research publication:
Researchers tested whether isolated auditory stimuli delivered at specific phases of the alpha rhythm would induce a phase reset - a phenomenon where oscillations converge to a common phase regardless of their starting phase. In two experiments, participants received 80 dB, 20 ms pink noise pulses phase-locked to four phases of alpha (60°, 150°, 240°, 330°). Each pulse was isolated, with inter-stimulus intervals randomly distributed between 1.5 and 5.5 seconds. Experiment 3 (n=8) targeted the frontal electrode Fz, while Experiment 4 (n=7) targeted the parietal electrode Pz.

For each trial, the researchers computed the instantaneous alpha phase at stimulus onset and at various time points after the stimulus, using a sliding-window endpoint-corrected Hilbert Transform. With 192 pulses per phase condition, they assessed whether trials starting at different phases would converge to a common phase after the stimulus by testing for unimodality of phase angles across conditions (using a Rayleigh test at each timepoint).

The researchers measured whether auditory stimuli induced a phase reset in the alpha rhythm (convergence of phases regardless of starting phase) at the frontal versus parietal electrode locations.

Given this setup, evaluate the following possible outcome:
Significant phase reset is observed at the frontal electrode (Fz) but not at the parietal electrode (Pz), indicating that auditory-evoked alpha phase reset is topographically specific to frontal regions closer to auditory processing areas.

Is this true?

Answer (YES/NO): YES